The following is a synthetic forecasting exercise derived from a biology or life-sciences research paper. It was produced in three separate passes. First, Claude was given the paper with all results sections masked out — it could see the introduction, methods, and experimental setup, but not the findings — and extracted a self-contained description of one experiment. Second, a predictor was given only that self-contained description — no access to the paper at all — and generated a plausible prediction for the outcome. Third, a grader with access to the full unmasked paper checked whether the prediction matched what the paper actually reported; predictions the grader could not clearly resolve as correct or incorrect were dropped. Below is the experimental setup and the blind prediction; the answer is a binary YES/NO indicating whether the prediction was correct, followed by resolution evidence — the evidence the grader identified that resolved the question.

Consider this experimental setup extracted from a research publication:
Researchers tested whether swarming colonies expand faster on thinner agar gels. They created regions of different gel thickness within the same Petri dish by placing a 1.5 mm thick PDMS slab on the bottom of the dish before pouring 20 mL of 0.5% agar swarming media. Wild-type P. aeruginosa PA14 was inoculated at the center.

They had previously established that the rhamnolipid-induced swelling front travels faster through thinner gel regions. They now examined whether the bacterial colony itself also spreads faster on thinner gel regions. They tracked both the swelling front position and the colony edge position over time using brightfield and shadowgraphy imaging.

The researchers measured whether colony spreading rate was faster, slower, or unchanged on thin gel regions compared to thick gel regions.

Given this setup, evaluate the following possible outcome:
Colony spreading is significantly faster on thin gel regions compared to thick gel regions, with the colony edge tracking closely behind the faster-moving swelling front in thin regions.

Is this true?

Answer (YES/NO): NO